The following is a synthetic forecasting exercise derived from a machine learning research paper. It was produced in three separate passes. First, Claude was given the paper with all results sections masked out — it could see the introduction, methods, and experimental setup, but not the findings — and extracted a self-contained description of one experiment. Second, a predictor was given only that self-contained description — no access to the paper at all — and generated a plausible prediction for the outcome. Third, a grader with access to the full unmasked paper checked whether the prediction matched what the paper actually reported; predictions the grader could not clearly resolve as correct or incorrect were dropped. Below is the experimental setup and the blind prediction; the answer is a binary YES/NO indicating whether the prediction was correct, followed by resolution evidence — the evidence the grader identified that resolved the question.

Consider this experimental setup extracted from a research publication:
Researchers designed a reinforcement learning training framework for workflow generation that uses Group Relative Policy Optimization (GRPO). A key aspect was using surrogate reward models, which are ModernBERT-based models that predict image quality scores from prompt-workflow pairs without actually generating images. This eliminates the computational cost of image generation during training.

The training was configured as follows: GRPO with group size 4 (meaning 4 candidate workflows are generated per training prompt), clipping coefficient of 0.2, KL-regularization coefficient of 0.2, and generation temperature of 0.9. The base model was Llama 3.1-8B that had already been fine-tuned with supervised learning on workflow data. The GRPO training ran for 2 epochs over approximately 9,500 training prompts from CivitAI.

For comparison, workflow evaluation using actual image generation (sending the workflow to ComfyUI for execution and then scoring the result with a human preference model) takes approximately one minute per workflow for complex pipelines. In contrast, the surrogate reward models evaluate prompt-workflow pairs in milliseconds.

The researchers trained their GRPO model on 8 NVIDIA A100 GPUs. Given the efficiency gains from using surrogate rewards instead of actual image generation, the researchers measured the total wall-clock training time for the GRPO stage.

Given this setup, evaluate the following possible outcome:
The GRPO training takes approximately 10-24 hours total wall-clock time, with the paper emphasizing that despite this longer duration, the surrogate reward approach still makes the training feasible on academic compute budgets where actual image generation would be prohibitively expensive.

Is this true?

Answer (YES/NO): YES